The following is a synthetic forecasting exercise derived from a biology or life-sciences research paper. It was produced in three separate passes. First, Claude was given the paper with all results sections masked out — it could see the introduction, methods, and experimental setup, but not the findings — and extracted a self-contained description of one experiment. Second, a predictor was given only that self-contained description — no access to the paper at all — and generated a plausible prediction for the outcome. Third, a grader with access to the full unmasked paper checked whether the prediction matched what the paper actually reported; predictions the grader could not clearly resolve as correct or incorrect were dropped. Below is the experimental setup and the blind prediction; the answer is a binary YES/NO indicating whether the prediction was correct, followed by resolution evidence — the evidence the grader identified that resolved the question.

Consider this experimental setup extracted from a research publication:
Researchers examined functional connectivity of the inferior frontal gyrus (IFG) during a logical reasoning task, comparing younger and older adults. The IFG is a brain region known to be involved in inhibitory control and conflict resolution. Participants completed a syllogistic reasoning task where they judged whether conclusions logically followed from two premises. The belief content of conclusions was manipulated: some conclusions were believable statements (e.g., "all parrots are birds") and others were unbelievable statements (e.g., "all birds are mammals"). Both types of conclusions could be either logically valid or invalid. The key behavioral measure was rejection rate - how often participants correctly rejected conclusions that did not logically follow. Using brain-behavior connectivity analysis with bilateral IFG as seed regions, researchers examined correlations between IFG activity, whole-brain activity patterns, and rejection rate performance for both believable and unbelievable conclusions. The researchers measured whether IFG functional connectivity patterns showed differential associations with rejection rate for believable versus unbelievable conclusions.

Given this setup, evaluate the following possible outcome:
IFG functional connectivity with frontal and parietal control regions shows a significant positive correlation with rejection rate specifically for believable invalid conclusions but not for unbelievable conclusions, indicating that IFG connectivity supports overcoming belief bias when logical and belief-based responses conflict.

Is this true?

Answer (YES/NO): NO